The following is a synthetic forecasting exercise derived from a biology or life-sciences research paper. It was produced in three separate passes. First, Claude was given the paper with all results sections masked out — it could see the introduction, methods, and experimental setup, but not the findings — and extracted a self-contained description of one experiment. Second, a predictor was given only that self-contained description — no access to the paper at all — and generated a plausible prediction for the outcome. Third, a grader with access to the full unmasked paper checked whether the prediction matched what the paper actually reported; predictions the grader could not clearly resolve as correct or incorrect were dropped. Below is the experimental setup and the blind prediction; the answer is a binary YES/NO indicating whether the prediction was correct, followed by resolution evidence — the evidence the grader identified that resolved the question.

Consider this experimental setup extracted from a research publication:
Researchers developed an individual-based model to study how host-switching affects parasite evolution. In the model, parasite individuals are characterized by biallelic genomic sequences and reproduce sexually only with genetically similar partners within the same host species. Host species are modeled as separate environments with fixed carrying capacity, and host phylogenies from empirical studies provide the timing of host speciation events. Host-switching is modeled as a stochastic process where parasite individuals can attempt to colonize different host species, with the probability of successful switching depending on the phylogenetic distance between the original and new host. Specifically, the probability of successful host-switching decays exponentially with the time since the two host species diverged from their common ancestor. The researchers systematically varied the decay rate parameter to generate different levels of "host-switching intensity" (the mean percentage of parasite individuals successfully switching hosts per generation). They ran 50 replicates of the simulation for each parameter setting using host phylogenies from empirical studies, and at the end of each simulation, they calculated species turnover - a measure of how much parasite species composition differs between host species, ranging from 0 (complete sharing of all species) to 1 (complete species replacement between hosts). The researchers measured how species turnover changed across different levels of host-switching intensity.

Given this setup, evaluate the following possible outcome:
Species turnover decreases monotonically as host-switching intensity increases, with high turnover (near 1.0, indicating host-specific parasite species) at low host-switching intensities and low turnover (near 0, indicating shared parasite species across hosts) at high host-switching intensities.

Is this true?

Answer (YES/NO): YES